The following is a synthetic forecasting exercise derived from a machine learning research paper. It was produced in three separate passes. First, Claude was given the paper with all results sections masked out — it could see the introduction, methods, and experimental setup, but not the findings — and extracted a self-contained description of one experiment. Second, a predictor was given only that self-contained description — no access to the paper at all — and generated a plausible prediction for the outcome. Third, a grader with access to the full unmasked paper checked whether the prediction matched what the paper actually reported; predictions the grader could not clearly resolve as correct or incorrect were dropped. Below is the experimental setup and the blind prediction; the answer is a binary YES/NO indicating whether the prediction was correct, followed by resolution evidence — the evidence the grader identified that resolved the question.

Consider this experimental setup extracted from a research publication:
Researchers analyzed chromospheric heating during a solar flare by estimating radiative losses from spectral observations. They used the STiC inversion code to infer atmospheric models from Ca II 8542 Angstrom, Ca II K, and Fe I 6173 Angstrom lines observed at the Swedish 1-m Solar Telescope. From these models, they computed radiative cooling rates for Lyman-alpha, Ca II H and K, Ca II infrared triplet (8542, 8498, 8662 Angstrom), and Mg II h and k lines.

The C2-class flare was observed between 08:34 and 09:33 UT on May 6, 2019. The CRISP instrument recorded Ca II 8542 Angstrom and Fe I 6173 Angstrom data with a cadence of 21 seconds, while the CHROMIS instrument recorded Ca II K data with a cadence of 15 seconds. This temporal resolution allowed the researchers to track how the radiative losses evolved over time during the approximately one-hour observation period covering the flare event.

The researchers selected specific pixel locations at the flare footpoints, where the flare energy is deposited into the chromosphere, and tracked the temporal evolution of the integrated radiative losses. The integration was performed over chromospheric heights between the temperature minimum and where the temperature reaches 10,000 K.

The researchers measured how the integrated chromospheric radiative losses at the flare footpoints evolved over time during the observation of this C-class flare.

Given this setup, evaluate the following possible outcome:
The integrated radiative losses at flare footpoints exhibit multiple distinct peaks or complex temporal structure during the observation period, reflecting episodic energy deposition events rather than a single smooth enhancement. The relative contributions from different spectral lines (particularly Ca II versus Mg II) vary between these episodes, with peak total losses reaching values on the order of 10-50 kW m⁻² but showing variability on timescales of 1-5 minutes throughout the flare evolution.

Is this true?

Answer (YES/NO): NO